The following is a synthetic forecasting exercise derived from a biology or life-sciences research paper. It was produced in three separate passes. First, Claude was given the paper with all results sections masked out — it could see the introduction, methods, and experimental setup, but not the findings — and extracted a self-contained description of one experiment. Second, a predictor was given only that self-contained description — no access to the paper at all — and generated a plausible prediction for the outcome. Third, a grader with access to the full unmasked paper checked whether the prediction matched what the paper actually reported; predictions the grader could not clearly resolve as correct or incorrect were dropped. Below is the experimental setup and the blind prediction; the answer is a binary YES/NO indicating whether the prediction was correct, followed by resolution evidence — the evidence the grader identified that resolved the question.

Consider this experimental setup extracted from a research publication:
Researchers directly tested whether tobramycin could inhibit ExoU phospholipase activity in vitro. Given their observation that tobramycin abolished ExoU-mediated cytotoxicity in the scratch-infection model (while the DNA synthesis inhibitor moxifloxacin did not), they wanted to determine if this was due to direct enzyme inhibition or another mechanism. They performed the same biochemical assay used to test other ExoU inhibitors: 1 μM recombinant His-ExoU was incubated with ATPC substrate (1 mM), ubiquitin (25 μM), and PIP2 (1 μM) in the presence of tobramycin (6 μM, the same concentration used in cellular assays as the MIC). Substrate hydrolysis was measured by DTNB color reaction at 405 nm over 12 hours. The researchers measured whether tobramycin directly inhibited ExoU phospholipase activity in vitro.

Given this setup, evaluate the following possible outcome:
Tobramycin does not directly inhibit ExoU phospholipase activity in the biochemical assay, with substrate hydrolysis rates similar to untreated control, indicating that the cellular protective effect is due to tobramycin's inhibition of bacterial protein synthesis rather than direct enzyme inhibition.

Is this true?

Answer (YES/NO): YES